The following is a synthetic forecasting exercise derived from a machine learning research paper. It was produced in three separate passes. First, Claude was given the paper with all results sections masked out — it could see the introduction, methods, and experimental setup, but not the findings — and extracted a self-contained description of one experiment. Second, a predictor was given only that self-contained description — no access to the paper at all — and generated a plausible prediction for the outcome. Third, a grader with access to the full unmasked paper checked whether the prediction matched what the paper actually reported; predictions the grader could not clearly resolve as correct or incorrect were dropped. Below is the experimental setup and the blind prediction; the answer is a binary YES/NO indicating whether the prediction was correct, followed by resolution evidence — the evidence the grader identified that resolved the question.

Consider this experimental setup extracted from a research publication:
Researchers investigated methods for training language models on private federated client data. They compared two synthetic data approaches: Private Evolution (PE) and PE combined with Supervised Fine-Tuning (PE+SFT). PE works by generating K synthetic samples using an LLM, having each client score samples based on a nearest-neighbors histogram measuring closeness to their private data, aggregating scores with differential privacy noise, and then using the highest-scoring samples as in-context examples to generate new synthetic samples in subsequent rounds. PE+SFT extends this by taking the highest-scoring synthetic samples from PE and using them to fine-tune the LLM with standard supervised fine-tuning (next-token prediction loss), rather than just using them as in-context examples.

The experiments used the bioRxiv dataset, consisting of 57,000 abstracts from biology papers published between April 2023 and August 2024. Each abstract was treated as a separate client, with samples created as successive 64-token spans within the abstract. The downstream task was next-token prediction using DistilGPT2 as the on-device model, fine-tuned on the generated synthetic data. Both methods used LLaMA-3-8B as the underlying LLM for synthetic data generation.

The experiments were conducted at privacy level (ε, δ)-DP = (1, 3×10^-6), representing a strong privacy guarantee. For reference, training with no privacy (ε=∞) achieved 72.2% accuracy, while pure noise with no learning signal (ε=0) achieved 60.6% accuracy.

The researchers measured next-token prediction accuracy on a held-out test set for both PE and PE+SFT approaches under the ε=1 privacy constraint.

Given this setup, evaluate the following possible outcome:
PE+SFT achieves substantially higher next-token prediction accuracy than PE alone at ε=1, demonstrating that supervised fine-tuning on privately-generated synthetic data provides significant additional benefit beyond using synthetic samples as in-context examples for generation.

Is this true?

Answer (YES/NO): NO